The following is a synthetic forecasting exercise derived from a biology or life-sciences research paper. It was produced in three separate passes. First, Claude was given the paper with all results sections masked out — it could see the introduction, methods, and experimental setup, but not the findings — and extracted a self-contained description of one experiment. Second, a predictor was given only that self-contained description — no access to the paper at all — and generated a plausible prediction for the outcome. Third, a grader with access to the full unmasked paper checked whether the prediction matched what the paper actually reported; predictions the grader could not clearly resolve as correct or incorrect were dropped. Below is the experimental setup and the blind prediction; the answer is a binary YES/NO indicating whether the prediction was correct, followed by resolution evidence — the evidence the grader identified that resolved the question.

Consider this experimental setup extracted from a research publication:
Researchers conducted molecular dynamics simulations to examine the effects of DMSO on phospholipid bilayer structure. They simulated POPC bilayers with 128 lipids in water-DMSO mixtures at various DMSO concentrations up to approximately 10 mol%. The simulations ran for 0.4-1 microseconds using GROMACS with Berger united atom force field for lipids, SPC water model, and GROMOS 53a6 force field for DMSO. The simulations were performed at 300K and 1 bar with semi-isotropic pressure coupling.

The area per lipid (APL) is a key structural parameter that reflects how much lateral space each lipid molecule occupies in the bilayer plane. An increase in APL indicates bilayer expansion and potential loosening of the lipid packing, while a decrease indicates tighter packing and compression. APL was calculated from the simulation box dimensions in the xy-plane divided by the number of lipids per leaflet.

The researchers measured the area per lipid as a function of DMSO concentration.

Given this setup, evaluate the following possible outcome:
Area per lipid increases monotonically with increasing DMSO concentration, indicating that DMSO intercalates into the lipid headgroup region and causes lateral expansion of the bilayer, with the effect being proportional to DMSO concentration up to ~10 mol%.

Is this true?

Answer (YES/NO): NO